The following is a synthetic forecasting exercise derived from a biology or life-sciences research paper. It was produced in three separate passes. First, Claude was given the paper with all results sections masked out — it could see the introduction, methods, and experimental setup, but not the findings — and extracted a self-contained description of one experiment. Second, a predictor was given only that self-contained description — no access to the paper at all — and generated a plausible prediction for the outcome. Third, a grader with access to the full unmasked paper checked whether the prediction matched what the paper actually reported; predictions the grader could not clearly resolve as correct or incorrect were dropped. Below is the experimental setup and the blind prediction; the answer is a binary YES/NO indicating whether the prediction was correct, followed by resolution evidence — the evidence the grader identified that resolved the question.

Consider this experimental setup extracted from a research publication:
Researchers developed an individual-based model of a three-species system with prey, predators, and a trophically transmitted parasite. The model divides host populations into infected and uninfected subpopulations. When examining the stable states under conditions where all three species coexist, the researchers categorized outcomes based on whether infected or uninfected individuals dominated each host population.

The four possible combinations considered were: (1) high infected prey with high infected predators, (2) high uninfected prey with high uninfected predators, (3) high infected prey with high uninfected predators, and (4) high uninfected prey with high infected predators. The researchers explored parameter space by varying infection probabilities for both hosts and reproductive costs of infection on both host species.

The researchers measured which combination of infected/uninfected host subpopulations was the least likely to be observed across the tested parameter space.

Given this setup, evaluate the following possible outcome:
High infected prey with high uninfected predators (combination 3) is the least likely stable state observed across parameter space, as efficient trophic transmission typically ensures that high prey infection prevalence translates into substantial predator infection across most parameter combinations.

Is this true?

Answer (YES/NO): YES